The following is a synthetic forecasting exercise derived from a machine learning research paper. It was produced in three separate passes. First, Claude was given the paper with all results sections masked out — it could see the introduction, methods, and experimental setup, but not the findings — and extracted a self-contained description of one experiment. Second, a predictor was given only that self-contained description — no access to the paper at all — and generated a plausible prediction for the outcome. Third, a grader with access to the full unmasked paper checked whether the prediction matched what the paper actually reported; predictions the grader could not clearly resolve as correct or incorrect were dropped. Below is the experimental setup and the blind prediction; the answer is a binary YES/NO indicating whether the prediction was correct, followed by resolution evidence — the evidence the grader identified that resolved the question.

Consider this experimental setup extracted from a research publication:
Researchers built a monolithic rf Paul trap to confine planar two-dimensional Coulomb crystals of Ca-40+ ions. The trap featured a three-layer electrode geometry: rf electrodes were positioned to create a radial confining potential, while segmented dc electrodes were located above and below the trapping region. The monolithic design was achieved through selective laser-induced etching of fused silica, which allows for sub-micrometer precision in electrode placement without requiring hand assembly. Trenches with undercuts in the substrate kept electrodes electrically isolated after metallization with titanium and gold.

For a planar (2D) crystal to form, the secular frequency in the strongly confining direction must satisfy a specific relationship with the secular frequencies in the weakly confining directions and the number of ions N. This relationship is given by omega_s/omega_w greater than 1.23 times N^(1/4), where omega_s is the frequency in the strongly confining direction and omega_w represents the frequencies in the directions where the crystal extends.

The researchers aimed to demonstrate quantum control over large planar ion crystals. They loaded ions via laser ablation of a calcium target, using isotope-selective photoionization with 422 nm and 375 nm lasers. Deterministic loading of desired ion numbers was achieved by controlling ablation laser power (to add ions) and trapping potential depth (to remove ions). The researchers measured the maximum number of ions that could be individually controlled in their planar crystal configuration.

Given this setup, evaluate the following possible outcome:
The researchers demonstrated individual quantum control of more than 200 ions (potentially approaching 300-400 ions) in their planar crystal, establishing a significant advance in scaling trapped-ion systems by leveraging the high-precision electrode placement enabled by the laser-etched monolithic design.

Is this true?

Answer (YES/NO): NO